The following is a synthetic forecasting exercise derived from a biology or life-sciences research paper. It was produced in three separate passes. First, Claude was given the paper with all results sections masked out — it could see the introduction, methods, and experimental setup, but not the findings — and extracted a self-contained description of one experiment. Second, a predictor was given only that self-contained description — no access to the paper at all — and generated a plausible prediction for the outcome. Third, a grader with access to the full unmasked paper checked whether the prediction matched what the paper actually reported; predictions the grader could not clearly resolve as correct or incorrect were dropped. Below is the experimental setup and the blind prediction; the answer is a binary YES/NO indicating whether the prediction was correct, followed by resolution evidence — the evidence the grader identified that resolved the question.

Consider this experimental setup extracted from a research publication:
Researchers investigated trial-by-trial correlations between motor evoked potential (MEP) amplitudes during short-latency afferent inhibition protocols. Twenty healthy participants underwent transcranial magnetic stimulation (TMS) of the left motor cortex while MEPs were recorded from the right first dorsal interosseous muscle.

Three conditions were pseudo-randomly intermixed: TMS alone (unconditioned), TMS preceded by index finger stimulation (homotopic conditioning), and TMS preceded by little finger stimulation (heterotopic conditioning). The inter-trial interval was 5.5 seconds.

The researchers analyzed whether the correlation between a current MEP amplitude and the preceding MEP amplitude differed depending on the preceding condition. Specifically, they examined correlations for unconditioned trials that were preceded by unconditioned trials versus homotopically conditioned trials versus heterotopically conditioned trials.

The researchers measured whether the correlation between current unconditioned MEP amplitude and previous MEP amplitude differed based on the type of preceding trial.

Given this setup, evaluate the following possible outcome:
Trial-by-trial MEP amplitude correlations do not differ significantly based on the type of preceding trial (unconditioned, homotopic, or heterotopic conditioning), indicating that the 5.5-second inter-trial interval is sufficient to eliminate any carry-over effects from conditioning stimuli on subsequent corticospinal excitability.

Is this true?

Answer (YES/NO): NO